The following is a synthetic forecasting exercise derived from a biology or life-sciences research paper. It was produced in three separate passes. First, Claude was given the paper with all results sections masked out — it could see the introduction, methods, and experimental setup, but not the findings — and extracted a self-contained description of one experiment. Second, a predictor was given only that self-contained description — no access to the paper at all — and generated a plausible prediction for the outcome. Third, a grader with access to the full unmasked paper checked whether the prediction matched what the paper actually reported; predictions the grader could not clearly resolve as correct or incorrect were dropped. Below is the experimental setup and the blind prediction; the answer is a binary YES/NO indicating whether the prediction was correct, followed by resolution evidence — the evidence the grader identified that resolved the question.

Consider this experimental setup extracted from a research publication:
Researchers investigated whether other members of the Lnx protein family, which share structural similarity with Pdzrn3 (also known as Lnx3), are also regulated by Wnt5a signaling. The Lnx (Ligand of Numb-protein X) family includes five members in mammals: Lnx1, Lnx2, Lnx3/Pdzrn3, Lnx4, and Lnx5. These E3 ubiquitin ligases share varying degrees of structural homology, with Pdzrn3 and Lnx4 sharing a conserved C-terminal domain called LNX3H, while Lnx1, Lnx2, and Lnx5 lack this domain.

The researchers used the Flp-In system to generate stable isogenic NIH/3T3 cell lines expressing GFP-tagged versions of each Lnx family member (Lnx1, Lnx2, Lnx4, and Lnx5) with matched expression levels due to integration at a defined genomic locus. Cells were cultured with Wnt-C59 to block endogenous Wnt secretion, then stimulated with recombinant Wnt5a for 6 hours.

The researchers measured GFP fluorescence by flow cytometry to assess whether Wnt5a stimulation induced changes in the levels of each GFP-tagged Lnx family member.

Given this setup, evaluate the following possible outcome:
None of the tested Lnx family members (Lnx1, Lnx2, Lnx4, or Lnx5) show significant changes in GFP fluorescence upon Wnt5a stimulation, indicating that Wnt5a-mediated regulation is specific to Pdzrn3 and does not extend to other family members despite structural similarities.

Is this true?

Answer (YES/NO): NO